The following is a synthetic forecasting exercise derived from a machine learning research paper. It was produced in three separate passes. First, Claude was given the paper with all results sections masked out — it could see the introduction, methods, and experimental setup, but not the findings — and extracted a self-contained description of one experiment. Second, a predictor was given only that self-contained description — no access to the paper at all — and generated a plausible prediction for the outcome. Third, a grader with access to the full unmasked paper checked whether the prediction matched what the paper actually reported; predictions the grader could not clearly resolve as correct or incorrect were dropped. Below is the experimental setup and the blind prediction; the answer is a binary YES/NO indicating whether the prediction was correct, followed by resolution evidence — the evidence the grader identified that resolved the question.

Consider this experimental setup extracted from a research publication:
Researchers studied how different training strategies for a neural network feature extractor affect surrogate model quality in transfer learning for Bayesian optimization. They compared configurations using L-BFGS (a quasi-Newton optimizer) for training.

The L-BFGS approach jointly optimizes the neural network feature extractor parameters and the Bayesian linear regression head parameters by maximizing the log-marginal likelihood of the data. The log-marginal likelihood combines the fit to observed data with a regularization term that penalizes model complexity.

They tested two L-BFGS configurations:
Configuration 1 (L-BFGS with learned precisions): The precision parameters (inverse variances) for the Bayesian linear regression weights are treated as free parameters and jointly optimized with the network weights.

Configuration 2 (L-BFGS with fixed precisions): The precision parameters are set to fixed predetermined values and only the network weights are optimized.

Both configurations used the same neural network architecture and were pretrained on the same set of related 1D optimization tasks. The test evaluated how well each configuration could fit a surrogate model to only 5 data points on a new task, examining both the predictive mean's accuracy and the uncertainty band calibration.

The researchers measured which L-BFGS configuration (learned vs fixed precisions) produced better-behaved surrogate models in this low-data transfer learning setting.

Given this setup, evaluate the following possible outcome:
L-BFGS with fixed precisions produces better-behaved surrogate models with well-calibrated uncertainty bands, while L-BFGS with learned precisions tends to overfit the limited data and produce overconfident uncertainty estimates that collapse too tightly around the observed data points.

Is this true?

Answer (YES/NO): NO